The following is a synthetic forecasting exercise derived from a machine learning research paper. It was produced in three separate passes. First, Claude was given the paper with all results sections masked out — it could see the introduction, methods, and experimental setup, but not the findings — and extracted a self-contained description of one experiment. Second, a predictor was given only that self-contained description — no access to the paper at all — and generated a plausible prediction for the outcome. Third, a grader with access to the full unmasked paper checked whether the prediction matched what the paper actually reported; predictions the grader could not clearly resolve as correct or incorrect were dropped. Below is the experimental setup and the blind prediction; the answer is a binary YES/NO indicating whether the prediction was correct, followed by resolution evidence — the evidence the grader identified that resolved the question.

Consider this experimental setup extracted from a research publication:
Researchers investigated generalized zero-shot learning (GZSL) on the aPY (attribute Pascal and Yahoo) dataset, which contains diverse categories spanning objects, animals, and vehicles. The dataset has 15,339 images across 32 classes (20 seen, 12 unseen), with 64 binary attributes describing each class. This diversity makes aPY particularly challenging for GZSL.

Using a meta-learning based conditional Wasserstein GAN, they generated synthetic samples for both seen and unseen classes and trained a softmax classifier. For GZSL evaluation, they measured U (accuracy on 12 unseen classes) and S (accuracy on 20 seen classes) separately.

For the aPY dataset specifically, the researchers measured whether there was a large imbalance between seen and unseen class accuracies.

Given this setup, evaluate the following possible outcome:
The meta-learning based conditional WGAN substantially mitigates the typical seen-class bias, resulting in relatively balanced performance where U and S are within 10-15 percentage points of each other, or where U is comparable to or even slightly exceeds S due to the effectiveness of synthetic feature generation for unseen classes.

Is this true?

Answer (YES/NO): YES